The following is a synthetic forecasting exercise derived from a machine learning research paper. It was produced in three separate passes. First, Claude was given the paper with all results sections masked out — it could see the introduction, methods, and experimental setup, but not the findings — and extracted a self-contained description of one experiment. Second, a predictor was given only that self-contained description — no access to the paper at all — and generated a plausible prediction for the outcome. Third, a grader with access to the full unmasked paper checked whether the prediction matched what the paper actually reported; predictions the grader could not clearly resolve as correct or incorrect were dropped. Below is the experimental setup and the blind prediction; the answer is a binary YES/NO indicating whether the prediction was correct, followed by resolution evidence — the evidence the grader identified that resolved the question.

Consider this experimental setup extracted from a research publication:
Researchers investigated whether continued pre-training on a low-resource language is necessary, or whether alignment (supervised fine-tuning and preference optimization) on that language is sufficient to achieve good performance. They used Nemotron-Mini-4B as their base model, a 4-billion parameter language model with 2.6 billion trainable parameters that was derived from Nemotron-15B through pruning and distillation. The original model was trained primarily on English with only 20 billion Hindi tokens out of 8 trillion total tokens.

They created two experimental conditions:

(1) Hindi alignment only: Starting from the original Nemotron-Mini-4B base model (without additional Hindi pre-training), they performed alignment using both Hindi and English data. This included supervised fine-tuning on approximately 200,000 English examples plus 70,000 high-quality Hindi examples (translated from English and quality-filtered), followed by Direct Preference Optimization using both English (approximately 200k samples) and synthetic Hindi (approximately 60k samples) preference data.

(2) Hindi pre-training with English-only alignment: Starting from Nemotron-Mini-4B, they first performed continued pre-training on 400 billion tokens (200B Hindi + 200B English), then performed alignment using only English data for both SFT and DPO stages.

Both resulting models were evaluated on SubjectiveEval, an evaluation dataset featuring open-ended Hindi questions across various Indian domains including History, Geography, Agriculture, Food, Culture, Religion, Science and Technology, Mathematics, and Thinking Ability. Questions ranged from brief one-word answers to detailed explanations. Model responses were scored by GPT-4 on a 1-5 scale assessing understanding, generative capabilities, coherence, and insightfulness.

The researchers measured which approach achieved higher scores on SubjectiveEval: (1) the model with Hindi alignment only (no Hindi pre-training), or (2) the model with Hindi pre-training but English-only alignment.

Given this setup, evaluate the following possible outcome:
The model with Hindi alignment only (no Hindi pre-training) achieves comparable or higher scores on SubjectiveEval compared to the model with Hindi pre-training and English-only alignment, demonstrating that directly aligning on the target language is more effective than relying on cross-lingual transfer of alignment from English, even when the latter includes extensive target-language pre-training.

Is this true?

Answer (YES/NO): NO